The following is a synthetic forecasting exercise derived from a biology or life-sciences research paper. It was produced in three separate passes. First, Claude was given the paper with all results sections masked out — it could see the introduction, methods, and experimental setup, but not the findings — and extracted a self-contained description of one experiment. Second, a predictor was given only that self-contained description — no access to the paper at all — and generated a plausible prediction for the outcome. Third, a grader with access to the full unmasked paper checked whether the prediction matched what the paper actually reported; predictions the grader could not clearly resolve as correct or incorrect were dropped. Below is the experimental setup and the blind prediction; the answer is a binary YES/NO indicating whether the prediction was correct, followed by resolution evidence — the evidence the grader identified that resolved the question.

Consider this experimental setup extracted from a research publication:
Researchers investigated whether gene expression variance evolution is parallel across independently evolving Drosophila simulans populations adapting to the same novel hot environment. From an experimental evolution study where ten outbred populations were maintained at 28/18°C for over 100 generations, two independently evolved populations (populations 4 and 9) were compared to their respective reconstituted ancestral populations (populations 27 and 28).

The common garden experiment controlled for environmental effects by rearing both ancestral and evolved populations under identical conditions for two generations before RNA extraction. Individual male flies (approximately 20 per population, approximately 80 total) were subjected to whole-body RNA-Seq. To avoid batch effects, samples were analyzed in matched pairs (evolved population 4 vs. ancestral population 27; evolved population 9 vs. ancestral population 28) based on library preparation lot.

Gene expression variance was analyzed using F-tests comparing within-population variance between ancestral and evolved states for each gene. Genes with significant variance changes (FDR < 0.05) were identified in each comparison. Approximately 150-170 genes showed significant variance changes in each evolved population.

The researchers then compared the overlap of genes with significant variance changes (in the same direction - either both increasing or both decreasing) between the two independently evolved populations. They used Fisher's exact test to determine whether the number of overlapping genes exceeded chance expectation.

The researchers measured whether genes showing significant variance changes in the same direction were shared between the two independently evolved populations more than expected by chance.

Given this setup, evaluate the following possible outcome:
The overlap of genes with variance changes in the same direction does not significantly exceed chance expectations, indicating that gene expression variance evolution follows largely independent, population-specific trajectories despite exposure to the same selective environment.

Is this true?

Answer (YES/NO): NO